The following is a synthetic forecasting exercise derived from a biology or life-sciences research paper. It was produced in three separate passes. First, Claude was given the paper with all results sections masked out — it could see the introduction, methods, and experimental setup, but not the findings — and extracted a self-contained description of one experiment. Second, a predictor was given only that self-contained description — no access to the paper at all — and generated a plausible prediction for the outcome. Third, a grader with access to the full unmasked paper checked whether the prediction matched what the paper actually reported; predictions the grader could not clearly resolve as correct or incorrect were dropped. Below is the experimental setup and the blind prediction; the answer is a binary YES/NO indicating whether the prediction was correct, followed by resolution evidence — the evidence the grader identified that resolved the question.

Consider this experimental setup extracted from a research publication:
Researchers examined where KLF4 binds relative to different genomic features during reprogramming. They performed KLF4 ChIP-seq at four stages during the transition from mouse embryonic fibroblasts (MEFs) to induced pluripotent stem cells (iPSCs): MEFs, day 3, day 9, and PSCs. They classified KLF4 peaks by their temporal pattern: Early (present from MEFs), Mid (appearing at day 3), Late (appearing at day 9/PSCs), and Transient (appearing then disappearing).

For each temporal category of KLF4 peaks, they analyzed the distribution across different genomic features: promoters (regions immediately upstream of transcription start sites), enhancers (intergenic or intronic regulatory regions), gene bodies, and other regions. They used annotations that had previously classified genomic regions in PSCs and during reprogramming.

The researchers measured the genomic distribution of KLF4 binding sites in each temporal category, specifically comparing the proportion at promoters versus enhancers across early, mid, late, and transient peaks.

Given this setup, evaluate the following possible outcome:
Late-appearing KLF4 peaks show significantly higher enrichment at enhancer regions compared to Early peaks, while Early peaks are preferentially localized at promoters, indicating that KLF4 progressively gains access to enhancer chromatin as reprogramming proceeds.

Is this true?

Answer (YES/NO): YES